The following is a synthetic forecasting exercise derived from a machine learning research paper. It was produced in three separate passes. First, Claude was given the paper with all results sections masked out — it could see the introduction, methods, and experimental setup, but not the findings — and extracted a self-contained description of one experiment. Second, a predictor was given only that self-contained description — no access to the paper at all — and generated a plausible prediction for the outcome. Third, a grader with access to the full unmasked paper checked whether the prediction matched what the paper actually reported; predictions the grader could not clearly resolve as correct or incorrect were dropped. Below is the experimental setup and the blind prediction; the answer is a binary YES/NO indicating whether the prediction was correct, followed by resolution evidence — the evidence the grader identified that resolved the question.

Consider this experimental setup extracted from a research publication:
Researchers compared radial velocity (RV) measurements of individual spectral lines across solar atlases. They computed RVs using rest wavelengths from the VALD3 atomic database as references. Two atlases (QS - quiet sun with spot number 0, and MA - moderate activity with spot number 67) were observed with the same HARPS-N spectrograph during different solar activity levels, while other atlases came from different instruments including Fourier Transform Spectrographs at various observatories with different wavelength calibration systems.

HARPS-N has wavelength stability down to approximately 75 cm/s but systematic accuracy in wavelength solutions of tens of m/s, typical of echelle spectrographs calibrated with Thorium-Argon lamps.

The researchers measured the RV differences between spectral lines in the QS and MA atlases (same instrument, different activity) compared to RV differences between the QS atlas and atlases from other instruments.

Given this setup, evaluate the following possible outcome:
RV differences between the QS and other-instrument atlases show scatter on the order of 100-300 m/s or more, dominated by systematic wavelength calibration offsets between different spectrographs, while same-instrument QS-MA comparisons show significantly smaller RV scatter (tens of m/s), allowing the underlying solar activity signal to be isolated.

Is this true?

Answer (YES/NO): YES